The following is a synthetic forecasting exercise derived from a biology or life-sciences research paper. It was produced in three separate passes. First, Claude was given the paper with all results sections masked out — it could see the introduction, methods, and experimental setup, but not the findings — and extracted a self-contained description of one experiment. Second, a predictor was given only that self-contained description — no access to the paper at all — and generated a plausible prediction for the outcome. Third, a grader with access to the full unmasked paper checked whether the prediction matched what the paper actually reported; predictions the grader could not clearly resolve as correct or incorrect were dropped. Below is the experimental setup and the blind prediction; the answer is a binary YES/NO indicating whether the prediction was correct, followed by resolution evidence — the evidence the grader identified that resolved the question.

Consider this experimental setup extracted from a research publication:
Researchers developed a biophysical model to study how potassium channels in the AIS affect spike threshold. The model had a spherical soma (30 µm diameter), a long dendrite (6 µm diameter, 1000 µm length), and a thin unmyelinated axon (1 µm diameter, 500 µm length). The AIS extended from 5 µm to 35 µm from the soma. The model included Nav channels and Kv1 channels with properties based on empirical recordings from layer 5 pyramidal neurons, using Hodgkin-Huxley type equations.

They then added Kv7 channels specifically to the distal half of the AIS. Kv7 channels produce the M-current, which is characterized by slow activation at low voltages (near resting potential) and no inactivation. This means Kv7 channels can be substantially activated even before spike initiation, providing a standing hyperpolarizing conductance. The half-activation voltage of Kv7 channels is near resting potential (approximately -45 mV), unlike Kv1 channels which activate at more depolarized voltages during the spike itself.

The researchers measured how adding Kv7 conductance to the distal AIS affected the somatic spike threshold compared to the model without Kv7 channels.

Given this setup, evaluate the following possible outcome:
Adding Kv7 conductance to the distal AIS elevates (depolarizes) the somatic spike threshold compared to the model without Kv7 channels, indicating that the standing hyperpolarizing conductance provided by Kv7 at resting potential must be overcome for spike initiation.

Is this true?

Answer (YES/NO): YES